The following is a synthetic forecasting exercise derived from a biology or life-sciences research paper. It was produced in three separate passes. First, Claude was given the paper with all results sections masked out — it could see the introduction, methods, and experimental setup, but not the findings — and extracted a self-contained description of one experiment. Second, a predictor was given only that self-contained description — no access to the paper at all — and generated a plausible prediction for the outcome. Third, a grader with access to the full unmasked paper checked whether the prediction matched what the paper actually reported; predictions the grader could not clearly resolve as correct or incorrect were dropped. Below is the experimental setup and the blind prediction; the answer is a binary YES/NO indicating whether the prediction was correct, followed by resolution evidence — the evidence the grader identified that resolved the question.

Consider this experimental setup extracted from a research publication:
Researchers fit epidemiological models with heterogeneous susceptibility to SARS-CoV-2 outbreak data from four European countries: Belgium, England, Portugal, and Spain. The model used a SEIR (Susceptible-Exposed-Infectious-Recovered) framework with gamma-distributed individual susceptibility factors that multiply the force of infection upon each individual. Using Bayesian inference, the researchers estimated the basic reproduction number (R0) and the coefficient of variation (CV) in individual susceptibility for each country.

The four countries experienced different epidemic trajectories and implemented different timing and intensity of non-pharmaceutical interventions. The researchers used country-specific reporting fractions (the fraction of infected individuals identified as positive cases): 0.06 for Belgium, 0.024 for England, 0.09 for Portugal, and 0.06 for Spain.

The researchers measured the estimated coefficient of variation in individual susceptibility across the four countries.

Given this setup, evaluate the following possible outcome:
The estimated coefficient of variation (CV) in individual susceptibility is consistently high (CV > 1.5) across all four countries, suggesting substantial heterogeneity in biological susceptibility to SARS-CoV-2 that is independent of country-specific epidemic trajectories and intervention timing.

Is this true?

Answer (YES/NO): YES